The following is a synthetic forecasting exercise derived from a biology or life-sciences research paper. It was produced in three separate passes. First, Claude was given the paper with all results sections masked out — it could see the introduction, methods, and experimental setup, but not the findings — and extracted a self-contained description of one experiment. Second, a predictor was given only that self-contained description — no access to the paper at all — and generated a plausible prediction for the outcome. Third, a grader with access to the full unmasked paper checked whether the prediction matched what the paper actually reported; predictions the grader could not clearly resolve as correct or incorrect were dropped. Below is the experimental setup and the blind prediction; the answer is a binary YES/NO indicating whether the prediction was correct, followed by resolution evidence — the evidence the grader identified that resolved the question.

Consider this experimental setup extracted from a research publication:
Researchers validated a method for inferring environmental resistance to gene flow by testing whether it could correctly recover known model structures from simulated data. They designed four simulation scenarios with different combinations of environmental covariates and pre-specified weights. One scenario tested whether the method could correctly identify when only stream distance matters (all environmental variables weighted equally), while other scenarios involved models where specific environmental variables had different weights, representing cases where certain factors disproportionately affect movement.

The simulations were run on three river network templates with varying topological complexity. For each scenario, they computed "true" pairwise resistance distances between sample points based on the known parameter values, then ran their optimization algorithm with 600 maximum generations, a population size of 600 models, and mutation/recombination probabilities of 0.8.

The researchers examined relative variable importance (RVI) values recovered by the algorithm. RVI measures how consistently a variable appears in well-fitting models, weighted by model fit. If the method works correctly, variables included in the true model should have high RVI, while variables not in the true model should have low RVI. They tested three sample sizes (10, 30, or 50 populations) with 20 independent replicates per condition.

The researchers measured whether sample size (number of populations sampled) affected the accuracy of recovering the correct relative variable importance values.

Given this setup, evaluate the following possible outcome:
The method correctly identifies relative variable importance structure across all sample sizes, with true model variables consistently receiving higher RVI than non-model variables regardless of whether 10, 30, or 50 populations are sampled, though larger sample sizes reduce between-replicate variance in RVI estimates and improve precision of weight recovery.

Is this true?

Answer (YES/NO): NO